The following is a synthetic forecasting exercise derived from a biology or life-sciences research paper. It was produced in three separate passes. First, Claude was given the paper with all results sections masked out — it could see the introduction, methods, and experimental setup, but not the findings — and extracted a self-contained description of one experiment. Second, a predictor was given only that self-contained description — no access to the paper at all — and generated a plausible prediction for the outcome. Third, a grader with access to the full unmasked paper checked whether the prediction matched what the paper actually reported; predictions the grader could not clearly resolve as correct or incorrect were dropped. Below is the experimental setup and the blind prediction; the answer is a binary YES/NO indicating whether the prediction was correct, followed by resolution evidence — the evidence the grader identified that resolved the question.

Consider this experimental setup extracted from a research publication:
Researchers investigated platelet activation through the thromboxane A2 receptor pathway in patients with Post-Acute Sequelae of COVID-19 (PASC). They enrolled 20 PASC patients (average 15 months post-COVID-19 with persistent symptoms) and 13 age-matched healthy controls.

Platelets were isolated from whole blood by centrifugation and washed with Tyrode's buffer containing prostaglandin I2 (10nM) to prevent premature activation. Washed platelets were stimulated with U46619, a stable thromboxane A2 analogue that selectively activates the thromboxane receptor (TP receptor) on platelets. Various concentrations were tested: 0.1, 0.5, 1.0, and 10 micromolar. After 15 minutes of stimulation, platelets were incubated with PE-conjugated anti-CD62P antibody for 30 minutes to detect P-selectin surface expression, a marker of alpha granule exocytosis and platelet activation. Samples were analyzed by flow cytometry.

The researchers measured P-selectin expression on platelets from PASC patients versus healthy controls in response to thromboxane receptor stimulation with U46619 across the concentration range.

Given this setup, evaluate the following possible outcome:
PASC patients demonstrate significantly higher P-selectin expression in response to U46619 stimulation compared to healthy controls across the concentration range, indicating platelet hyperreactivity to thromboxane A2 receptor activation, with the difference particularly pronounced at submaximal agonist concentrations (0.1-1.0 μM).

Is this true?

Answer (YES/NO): NO